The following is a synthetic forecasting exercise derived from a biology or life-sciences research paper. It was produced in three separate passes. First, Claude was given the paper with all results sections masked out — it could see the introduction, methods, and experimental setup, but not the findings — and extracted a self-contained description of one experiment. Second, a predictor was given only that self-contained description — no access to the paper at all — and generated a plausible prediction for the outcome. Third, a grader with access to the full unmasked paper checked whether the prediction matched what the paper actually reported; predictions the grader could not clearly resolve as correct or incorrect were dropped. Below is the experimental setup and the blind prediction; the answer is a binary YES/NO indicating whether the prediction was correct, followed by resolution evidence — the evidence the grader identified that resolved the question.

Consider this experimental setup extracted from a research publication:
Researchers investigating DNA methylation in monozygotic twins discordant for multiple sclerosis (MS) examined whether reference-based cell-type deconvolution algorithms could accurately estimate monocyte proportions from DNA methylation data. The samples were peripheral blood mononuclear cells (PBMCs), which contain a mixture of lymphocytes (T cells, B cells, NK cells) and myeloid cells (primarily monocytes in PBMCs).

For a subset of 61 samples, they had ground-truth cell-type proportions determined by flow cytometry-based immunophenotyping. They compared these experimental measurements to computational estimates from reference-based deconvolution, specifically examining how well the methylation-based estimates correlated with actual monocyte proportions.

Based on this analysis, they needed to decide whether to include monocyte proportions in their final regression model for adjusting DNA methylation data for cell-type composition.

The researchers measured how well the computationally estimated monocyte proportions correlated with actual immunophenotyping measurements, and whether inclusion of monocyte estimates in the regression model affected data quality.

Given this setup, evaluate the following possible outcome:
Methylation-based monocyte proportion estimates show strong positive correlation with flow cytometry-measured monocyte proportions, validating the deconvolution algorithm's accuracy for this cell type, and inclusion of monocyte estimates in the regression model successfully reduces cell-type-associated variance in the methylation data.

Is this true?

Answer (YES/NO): NO